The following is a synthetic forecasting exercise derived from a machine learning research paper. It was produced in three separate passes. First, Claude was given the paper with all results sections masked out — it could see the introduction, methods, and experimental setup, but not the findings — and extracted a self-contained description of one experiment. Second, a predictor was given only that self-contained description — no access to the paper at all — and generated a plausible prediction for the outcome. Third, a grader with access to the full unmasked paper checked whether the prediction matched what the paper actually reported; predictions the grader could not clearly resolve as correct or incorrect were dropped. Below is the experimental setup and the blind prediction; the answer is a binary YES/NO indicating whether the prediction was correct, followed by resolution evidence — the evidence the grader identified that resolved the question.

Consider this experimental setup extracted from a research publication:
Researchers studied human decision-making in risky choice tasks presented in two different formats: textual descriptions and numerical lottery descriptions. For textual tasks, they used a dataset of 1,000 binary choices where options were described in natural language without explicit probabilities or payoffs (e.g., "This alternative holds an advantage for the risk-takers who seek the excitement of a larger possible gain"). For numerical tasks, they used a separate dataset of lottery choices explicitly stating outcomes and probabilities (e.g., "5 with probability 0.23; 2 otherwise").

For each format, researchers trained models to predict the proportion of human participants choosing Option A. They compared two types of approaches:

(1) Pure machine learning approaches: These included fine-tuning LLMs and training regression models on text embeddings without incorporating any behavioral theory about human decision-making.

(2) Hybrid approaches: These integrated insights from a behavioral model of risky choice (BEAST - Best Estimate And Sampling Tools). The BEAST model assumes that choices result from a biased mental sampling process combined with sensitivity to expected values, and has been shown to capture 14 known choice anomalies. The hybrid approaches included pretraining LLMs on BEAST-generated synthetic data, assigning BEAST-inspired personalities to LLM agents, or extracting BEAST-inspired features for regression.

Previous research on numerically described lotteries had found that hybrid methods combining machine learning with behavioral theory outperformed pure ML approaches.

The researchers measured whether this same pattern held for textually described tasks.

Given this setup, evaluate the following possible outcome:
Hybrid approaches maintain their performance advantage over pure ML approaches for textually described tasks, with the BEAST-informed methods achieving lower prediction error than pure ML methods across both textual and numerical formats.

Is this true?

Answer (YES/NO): NO